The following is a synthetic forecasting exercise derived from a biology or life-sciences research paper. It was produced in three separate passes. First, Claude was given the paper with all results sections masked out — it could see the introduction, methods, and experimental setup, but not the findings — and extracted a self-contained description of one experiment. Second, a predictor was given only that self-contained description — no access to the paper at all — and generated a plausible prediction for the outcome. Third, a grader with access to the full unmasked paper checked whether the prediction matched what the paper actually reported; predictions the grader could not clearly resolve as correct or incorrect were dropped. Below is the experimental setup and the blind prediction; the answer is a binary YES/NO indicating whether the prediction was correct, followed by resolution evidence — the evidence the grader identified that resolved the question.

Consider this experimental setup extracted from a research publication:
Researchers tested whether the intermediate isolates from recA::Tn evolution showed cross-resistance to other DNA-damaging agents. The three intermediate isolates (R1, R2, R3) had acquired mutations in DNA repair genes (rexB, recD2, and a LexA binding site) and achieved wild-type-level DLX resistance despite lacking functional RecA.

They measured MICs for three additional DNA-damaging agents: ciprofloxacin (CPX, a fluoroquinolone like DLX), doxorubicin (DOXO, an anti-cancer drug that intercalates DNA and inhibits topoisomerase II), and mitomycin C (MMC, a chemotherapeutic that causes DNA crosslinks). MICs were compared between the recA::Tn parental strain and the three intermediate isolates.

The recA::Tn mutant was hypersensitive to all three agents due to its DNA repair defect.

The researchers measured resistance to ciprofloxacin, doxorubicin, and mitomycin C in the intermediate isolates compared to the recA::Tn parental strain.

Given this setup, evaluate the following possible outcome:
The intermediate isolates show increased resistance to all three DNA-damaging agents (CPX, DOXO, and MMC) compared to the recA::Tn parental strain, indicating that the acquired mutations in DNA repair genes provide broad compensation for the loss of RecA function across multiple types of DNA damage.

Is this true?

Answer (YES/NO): YES